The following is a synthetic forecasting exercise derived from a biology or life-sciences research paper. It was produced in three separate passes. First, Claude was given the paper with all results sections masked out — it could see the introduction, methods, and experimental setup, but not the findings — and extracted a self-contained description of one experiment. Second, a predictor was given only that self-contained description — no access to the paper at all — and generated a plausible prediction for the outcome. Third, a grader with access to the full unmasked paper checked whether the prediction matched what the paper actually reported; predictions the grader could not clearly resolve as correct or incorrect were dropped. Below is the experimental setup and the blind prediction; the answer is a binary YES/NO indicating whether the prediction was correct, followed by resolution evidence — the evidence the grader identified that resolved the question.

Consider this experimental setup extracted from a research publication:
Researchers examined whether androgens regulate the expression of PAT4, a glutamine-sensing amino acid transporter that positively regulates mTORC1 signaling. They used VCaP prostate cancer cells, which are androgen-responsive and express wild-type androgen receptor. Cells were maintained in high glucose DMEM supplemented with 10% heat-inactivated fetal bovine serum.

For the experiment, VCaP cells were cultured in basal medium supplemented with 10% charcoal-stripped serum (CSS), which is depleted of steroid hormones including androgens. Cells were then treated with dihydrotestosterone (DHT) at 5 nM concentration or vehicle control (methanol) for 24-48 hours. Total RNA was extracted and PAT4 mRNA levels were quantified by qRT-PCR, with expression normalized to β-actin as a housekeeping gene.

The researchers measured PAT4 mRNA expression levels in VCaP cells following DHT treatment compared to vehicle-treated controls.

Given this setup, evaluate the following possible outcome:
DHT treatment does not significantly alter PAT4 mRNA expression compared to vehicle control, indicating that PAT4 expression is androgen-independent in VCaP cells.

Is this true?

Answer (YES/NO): NO